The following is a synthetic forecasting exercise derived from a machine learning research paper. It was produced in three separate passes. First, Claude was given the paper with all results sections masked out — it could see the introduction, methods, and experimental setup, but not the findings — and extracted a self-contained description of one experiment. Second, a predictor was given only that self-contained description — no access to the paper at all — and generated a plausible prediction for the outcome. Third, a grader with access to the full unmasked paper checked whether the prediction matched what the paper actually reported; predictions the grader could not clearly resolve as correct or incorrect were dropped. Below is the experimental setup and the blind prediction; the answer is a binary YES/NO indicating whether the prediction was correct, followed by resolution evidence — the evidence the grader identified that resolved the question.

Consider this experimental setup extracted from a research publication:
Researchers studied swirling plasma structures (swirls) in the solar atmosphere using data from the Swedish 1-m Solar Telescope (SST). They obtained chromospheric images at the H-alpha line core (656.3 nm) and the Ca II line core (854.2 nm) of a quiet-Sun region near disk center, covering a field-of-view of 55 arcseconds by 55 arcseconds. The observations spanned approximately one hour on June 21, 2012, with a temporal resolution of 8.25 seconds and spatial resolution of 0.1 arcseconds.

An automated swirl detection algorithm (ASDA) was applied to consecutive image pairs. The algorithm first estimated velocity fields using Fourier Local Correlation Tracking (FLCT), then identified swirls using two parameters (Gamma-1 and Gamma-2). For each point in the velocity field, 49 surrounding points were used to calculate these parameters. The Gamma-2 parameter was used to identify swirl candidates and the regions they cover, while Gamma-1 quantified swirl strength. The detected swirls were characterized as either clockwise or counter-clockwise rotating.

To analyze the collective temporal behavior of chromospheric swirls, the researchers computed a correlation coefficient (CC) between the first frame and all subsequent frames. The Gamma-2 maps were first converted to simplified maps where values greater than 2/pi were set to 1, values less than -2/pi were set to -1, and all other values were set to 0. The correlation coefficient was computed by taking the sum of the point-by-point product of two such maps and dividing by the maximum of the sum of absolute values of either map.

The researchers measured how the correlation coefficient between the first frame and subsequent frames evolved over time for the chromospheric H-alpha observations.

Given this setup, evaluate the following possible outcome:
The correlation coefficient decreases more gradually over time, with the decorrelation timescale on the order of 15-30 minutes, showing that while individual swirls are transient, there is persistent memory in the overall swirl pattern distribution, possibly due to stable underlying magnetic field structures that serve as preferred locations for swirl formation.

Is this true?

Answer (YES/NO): NO